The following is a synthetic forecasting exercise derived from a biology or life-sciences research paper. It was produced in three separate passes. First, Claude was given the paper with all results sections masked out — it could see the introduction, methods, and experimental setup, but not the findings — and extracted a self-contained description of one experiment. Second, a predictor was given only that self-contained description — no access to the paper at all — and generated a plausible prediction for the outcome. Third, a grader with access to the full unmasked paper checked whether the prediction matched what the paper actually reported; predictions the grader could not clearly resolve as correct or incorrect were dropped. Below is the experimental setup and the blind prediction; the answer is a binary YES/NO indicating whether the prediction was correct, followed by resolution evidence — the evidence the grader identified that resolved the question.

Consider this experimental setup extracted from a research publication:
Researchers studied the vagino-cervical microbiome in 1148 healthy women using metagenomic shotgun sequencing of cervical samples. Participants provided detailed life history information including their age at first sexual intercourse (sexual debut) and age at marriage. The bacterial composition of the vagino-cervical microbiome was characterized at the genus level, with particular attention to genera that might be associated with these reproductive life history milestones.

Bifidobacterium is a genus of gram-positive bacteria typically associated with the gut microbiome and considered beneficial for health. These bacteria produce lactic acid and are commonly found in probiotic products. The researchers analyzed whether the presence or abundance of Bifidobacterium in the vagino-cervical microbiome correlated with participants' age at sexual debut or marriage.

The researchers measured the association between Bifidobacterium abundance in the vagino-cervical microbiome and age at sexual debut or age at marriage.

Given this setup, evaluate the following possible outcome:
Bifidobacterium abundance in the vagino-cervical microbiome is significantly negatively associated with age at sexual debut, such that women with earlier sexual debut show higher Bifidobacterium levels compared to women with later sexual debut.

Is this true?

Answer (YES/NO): NO